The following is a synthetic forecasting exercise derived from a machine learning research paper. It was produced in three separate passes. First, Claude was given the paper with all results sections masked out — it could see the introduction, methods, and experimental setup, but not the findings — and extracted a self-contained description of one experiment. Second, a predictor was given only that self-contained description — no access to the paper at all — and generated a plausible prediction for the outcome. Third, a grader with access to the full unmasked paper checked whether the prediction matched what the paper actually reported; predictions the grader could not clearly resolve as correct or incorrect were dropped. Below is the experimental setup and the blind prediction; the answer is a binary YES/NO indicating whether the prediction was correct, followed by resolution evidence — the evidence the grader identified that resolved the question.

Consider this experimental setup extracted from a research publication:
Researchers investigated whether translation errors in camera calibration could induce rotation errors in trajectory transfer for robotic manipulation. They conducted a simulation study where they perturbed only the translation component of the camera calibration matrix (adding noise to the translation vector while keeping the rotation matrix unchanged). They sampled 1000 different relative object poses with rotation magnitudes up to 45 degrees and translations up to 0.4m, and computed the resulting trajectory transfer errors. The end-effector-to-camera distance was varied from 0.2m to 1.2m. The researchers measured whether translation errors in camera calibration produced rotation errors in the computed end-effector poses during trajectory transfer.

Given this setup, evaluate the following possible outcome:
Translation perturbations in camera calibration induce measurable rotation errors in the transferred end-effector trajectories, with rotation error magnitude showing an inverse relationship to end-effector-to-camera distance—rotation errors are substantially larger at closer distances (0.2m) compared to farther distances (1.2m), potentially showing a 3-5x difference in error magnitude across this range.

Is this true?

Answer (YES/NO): NO